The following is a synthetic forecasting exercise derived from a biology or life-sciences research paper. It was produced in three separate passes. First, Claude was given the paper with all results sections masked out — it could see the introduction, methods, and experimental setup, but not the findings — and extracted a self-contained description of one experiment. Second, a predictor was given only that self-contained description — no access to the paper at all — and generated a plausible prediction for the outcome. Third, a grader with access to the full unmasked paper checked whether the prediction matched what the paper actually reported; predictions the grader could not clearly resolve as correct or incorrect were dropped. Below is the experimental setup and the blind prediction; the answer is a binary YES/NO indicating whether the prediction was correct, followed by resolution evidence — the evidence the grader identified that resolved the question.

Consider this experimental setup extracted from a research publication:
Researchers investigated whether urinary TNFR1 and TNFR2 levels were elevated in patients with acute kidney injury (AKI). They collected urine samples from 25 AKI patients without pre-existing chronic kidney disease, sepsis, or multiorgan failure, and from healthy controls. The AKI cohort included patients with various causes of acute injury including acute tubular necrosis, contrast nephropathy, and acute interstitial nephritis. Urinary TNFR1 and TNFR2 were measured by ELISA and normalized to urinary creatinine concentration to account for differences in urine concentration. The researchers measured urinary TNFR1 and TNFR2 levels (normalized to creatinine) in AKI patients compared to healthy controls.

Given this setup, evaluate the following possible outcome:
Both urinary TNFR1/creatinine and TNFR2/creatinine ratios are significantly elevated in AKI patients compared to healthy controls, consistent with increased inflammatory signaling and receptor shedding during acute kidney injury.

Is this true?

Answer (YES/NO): YES